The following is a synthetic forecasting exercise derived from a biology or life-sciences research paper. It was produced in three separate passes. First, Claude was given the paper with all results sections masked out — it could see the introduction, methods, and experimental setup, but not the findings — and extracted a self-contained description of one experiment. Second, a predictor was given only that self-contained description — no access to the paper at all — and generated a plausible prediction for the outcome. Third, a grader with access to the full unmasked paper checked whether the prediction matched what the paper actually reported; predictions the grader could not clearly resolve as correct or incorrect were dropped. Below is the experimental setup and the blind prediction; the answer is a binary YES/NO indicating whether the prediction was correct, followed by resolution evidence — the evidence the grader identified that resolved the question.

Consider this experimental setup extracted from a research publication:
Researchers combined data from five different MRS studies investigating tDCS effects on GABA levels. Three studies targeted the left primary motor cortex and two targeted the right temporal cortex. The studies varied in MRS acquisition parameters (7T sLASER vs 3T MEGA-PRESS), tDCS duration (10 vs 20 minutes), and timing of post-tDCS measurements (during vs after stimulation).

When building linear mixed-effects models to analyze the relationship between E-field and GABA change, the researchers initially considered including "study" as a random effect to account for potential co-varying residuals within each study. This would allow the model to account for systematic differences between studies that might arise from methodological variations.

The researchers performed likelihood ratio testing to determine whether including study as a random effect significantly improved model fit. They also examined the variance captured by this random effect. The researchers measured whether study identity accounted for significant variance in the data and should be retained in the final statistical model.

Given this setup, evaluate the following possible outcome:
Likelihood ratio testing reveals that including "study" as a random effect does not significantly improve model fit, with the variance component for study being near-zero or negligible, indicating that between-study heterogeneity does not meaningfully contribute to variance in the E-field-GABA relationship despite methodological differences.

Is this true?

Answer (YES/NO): YES